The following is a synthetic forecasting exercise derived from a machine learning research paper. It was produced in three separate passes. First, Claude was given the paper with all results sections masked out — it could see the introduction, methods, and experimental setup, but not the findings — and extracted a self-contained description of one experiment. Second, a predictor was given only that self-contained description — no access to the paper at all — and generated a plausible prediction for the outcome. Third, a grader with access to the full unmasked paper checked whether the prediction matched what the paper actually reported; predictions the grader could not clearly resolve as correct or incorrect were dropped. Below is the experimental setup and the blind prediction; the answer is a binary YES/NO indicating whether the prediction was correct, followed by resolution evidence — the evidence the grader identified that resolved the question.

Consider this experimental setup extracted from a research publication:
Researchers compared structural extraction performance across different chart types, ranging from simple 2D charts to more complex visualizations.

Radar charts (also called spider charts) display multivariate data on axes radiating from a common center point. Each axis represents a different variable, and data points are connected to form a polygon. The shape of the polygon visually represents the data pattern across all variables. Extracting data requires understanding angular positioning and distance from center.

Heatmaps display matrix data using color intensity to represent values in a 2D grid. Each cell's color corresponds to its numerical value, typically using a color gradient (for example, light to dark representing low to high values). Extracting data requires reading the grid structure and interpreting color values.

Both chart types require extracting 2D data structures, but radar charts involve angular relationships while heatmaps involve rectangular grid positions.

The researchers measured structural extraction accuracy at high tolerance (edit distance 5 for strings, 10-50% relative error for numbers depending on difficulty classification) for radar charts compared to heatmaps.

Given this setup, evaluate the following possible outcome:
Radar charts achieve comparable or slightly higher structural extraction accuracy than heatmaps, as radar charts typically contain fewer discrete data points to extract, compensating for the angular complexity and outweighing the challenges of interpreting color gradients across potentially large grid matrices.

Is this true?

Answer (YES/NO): NO